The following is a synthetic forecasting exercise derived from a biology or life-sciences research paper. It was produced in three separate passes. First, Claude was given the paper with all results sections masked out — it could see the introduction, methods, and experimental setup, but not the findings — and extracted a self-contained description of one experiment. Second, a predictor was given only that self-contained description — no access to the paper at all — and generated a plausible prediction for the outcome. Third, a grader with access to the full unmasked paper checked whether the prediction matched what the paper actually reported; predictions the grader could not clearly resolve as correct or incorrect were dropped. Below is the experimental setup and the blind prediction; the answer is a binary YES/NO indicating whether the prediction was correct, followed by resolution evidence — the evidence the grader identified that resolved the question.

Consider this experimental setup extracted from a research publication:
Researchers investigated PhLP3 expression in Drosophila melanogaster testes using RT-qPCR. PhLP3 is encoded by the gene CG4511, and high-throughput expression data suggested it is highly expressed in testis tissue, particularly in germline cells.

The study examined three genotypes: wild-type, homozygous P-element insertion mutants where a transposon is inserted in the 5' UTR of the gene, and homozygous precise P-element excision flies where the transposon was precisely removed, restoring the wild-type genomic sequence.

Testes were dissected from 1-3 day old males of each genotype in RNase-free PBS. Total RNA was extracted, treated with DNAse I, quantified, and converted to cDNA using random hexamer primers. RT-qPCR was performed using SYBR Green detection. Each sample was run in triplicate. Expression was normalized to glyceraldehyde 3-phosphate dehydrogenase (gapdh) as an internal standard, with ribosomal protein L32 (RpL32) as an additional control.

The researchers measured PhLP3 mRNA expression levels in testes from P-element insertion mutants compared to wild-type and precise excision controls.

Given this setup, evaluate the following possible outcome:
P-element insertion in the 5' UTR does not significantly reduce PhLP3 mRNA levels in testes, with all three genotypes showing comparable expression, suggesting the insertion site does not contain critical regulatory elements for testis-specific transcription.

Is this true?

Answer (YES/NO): NO